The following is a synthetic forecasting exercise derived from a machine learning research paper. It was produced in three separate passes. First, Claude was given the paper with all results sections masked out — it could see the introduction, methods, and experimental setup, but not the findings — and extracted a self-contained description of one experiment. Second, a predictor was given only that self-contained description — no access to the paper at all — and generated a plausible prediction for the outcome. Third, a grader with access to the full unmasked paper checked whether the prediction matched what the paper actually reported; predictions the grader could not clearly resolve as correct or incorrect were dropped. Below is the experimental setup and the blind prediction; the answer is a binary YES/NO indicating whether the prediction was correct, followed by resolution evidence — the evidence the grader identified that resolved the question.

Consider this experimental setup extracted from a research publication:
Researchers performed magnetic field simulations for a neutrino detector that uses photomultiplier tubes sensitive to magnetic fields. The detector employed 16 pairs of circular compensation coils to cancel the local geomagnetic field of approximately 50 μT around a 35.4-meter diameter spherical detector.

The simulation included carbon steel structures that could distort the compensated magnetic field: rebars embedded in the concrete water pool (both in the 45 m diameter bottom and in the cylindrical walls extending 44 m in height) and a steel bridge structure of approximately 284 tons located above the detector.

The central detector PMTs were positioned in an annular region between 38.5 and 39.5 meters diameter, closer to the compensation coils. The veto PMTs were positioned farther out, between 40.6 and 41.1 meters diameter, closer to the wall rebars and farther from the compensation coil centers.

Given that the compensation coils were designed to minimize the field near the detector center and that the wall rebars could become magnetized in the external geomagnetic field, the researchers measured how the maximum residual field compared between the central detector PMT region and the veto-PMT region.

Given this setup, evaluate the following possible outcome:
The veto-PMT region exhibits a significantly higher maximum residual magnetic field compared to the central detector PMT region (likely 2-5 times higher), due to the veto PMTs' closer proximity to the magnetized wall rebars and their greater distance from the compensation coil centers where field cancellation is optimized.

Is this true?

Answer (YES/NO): YES